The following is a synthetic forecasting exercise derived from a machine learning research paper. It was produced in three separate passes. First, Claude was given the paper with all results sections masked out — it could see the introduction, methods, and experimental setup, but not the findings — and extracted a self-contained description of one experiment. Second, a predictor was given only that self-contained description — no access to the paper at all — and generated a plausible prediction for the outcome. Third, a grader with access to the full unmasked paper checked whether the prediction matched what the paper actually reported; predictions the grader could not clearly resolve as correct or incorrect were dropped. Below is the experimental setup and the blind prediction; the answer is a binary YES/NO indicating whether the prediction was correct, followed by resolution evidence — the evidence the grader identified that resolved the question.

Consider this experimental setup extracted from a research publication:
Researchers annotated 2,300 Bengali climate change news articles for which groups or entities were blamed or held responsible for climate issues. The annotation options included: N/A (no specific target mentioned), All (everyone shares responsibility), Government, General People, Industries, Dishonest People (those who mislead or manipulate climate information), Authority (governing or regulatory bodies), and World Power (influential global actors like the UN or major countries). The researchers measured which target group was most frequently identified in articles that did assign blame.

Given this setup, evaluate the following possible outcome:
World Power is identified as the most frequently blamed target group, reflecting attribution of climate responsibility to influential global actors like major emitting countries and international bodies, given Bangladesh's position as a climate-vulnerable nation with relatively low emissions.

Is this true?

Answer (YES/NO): NO